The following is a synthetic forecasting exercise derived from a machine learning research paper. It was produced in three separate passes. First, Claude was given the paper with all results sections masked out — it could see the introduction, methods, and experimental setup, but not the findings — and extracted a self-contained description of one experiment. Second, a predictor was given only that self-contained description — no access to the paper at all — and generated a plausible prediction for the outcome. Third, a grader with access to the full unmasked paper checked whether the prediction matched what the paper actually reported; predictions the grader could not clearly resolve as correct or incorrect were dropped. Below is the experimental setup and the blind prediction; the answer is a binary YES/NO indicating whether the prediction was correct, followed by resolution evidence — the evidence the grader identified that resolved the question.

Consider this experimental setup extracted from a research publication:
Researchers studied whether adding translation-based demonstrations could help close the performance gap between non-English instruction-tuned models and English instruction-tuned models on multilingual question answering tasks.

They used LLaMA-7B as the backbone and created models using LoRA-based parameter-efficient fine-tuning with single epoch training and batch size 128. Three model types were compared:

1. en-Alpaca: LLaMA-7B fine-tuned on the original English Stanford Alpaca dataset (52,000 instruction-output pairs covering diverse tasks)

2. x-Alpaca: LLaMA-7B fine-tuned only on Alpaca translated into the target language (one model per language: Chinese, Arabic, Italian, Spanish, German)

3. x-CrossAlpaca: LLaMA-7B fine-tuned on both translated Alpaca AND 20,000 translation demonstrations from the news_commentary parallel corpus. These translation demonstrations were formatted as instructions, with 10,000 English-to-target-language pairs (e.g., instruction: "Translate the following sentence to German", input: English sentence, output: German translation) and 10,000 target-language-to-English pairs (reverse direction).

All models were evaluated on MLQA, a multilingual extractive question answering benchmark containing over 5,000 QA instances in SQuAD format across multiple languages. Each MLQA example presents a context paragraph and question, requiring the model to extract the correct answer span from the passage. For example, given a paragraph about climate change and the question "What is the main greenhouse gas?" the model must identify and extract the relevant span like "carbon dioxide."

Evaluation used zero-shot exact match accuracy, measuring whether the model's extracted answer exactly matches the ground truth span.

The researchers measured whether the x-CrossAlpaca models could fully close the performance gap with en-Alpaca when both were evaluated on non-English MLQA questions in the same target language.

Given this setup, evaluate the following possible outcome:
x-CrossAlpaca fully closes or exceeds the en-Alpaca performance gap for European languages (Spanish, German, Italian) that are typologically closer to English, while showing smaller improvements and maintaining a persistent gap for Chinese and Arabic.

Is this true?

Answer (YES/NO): NO